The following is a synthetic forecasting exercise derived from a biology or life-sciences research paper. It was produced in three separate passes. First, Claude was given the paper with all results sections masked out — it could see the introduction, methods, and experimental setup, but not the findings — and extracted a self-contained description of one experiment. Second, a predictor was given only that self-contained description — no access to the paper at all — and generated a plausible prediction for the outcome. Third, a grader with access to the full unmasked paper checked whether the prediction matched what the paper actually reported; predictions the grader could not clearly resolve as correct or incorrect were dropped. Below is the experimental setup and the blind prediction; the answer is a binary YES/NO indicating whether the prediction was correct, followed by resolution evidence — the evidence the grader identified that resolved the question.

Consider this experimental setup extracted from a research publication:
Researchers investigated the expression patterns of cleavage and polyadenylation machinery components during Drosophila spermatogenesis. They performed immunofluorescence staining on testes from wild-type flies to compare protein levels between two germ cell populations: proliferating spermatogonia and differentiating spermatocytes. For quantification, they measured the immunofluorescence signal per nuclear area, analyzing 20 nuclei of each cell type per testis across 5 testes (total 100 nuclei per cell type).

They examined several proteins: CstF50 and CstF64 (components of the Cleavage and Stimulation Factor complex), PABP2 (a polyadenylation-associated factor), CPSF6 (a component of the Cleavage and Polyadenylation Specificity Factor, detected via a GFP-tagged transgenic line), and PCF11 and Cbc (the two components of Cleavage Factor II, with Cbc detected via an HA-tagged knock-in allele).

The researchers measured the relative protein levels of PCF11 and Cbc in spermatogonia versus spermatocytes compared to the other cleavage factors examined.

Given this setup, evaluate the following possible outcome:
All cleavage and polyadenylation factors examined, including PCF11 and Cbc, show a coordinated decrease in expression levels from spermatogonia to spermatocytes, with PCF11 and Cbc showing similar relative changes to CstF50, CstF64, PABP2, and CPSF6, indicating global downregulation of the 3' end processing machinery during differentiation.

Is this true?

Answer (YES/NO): NO